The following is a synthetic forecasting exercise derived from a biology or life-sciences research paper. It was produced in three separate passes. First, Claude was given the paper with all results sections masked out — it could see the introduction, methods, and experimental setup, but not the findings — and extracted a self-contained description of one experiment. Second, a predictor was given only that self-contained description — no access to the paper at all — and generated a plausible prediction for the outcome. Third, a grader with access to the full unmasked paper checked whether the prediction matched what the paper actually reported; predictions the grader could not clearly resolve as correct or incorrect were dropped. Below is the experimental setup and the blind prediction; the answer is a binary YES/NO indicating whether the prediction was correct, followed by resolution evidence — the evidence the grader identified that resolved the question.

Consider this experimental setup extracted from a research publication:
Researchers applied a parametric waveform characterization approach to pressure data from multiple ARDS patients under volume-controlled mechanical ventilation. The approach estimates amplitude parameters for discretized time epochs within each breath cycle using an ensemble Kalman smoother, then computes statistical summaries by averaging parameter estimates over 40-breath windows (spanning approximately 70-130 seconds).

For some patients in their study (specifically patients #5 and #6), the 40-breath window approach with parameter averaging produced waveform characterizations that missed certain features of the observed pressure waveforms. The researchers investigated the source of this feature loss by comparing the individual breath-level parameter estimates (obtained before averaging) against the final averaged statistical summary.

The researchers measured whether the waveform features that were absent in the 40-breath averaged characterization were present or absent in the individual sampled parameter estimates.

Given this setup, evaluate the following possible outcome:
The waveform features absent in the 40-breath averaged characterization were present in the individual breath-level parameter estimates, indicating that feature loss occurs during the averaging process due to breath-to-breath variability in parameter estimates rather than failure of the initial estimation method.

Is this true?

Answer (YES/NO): YES